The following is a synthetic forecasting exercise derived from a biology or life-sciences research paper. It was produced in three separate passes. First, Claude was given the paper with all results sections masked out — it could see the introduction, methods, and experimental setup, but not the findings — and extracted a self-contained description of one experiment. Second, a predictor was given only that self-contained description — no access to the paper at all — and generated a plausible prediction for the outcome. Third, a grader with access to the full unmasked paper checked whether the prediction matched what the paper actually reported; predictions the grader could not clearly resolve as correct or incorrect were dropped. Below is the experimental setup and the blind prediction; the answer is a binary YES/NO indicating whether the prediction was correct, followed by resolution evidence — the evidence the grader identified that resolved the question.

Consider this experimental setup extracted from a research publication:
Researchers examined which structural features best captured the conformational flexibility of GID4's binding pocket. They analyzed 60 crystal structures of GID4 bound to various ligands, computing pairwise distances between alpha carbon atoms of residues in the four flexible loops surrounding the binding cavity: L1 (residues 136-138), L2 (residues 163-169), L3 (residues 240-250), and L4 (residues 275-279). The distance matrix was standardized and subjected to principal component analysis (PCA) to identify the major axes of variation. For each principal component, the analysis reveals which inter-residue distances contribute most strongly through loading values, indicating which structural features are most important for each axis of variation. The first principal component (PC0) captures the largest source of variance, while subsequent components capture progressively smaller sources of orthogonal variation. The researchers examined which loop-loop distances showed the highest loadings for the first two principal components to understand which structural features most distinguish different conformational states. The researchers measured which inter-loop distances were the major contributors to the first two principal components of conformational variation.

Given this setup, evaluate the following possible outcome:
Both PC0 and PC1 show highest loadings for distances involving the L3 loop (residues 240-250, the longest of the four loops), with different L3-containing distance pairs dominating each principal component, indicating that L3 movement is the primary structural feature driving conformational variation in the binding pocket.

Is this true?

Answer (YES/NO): YES